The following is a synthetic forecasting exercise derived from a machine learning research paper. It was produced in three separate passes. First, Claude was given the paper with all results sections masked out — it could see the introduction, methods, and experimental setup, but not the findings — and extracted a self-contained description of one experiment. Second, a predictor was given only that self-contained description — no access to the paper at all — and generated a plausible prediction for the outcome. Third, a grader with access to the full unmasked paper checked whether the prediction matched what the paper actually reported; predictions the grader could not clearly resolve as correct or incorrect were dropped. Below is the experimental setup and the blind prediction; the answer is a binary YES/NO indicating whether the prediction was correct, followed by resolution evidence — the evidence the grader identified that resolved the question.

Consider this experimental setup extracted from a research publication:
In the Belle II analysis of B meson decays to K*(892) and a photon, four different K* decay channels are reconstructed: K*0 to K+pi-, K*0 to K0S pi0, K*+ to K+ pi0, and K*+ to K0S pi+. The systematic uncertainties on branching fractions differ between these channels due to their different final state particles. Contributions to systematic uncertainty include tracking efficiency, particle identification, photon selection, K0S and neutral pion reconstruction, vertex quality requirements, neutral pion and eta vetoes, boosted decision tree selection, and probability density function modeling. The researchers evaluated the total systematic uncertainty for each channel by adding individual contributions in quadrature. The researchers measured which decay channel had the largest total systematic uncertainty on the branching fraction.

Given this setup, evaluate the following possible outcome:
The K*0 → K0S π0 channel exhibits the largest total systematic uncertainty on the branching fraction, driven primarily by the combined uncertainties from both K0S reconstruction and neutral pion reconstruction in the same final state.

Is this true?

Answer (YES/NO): YES